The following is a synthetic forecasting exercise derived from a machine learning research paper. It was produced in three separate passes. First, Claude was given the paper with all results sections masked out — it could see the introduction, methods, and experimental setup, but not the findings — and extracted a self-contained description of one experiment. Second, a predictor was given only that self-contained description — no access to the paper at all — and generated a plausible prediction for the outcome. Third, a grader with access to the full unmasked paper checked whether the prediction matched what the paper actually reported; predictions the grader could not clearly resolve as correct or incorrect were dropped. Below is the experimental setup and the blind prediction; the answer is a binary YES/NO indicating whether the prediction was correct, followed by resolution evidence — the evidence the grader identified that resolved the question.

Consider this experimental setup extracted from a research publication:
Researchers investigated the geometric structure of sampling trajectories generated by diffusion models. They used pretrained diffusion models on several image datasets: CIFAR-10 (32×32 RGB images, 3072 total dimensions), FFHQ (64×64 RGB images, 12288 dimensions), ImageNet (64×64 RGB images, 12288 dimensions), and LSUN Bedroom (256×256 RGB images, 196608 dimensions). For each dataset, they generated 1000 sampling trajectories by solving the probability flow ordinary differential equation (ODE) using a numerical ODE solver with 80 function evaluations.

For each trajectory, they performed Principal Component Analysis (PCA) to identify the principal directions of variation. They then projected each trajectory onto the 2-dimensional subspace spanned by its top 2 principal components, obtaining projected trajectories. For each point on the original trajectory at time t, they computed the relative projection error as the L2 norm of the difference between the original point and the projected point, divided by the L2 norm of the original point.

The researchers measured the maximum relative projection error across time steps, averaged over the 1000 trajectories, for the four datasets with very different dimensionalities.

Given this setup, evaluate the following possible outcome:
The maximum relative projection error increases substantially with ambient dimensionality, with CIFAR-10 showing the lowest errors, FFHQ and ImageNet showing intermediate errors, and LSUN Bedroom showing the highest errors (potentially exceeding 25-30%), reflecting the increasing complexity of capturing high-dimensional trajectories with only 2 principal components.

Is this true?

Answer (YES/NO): NO